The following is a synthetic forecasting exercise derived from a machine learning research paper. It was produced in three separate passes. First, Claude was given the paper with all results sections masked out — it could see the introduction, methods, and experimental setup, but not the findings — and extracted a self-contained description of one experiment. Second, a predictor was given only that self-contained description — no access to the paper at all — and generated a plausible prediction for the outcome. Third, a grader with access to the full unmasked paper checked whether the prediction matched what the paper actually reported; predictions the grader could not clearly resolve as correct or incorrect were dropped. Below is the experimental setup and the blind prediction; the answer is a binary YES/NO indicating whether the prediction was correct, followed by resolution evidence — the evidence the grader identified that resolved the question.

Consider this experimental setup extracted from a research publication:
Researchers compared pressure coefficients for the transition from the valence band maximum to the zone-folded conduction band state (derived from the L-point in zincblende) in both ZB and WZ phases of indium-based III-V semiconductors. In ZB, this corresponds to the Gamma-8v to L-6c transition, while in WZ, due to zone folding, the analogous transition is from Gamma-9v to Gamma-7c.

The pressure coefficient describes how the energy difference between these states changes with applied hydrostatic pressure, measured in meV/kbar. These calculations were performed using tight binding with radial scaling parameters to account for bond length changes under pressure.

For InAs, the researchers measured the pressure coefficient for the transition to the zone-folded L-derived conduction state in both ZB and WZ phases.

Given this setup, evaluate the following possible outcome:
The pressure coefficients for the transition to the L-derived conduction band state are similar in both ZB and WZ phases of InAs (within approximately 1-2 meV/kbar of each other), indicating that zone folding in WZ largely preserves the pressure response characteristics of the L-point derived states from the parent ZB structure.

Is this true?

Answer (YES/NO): YES